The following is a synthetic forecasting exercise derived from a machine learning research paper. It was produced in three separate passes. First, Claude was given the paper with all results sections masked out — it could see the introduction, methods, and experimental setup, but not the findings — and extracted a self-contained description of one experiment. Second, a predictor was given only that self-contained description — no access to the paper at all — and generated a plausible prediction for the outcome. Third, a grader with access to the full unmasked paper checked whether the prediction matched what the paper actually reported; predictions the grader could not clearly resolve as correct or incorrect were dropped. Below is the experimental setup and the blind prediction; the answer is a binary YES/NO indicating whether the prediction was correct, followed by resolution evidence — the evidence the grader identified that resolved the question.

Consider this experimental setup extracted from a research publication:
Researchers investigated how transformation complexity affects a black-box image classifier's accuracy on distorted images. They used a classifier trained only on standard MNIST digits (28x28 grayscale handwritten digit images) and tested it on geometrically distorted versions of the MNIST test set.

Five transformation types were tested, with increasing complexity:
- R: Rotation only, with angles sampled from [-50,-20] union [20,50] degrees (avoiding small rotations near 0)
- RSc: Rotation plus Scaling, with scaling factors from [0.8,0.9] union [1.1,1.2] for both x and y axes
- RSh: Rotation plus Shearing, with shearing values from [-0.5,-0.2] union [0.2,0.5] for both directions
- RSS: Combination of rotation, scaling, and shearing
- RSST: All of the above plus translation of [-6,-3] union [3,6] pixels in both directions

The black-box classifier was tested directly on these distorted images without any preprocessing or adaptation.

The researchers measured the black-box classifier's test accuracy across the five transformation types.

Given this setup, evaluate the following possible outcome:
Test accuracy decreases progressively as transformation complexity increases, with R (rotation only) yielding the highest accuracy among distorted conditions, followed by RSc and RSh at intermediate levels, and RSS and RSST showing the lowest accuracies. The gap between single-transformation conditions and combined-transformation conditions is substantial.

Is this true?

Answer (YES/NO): YES